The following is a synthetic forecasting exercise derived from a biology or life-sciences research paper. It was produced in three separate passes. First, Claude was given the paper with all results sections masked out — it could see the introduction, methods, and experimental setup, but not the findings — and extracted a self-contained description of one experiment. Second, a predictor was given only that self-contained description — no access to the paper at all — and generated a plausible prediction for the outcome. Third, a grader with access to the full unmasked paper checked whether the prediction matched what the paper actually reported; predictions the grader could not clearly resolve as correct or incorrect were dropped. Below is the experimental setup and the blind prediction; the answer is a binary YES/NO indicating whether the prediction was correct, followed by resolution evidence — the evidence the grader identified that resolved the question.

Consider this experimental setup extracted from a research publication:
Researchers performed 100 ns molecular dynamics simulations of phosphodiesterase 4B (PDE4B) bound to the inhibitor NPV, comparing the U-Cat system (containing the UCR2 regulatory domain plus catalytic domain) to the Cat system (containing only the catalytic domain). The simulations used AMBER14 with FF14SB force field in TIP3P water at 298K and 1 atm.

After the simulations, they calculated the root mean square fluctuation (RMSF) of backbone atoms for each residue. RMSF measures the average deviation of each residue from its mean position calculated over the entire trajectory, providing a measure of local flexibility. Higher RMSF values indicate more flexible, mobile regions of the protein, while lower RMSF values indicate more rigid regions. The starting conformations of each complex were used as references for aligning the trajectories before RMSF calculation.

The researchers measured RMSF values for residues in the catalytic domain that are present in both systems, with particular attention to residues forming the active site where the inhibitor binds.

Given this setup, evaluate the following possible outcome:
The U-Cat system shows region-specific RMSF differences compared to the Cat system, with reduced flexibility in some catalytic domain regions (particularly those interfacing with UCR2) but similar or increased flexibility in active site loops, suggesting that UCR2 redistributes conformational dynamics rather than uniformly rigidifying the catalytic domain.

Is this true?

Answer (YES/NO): NO